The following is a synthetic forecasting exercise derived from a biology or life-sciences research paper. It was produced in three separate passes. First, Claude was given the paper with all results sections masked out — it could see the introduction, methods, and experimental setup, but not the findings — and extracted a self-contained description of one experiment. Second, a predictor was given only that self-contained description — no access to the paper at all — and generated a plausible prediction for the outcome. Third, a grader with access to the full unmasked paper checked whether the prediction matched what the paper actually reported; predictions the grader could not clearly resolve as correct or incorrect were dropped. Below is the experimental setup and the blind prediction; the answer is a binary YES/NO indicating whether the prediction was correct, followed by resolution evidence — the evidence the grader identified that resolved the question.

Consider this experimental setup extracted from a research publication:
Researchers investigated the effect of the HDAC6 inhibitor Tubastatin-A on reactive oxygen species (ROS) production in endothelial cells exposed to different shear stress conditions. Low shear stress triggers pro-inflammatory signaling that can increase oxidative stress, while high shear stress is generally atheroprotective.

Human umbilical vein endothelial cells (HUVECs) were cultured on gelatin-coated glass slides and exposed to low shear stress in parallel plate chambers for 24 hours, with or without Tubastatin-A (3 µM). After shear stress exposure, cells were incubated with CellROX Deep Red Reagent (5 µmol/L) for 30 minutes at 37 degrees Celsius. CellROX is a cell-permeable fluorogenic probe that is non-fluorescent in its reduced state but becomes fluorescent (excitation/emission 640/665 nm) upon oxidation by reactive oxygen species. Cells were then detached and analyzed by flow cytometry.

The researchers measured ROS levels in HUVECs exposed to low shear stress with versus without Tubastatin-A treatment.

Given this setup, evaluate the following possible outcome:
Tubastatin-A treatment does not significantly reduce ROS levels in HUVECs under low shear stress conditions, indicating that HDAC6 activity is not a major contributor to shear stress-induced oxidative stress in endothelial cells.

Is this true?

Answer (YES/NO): NO